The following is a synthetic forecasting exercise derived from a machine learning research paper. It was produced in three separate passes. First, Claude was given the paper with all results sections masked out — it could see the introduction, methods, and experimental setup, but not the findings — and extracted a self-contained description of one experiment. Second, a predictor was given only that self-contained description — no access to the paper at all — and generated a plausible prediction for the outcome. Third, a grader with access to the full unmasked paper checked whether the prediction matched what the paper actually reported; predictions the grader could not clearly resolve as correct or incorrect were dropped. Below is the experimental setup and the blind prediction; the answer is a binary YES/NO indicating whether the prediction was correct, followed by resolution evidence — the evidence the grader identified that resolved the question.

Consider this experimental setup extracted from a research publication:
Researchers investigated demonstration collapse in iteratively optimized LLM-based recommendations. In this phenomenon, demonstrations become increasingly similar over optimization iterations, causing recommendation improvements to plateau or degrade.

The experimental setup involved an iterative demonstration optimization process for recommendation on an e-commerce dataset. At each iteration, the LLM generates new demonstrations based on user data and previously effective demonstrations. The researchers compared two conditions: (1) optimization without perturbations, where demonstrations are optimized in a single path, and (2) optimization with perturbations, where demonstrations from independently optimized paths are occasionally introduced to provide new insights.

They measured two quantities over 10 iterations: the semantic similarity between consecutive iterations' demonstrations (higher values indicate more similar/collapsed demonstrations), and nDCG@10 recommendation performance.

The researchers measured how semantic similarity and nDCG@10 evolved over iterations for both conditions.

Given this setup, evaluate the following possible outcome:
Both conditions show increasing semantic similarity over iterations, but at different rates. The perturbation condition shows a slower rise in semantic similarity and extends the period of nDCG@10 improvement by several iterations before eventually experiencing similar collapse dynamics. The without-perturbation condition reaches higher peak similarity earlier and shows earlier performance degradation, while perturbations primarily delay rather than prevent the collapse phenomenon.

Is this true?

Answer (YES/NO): NO